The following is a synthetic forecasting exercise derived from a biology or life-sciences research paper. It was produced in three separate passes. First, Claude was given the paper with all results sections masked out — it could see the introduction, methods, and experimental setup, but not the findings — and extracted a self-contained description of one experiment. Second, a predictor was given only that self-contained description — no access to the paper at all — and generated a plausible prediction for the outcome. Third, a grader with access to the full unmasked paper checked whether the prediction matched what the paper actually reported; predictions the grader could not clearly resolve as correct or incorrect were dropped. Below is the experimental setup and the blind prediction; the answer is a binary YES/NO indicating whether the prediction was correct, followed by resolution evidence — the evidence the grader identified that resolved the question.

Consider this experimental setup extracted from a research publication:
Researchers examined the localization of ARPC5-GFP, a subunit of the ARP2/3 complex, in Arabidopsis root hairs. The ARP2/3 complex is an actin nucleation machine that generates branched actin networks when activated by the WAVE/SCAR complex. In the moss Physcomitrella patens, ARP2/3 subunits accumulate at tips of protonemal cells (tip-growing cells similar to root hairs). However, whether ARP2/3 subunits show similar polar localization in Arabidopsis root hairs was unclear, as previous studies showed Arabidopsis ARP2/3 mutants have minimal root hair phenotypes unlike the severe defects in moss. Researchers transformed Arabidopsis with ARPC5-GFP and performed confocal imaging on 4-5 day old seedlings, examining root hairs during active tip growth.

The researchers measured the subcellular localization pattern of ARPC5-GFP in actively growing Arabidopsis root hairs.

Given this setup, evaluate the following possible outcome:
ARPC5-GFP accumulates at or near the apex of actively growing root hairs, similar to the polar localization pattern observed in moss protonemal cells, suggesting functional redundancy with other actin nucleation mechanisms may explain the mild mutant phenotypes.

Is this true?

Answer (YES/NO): NO